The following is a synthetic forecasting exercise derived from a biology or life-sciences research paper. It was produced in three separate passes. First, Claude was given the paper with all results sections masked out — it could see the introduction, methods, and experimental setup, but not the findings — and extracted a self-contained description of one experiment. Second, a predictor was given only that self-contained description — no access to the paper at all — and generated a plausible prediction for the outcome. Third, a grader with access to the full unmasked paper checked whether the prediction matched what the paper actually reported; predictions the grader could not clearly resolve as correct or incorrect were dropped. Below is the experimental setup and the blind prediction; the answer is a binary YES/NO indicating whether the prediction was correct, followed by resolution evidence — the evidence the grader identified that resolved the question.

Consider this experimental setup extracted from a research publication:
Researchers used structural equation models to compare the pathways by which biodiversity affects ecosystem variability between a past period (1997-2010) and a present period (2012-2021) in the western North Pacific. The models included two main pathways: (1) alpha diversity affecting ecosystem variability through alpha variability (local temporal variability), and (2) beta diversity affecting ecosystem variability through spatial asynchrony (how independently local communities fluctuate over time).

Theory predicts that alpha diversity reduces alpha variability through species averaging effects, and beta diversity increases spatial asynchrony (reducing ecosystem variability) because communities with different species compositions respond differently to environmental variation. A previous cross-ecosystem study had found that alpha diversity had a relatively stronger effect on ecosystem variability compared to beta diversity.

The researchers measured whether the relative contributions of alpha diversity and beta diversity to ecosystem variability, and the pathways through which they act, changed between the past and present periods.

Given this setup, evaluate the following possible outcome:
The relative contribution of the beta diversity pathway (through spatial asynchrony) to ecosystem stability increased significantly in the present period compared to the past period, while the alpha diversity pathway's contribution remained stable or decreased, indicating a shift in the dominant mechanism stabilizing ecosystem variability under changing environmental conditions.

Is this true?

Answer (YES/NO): NO